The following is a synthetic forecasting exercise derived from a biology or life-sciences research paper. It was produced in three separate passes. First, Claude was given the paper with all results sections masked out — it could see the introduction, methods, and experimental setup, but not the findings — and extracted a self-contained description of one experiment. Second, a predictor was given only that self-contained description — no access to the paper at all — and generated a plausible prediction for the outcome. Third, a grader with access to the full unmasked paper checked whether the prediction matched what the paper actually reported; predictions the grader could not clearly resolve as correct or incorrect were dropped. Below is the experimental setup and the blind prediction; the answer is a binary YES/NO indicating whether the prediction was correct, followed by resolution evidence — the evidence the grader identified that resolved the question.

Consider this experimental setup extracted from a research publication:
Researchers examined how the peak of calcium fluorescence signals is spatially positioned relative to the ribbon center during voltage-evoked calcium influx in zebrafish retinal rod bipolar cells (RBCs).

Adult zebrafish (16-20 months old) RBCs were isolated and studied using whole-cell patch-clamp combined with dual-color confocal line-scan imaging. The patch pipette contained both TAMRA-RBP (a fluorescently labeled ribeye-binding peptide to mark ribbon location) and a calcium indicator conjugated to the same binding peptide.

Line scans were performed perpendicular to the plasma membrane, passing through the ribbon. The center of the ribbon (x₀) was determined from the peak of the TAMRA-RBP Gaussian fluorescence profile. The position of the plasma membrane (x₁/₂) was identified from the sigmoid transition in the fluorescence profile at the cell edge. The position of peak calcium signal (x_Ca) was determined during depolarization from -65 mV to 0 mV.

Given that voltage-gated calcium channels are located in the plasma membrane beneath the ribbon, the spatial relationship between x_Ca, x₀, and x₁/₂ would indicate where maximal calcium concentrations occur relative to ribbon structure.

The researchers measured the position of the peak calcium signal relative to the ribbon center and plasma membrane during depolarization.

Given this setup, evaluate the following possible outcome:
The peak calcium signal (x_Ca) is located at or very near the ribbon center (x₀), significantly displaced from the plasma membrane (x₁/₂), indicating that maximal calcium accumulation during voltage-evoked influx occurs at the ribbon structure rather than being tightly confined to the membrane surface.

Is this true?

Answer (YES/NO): NO